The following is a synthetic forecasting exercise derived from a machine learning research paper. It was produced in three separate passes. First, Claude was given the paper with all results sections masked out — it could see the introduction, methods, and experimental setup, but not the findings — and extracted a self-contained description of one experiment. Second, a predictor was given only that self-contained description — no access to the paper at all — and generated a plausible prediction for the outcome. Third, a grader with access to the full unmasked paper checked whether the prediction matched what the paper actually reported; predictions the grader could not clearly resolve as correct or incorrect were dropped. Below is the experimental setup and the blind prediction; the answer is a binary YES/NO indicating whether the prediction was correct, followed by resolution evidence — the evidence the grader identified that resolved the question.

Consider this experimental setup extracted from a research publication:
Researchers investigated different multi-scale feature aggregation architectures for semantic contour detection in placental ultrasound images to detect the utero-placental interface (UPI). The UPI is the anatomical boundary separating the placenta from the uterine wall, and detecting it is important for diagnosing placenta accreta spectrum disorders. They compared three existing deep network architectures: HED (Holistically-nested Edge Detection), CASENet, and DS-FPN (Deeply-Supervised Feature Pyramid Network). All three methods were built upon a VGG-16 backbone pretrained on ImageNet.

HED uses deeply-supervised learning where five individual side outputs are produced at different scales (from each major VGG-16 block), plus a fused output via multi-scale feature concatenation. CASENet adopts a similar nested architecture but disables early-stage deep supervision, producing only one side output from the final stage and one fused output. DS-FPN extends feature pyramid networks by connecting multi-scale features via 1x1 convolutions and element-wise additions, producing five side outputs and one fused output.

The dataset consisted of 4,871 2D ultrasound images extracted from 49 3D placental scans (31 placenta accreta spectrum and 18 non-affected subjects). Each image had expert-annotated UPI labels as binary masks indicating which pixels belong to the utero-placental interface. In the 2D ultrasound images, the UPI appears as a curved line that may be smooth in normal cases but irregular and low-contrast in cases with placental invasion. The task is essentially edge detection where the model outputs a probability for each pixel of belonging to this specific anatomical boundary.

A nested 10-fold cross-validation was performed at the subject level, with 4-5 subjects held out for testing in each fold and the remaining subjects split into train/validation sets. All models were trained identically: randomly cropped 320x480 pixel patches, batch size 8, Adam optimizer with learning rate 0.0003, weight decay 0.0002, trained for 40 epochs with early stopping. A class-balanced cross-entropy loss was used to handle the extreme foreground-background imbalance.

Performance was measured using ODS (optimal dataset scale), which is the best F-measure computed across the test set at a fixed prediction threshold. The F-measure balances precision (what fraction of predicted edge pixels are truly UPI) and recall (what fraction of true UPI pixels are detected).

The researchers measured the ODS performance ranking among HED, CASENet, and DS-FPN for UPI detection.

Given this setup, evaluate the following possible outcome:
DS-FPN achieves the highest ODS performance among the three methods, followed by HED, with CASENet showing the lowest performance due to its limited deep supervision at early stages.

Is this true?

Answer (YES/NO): NO